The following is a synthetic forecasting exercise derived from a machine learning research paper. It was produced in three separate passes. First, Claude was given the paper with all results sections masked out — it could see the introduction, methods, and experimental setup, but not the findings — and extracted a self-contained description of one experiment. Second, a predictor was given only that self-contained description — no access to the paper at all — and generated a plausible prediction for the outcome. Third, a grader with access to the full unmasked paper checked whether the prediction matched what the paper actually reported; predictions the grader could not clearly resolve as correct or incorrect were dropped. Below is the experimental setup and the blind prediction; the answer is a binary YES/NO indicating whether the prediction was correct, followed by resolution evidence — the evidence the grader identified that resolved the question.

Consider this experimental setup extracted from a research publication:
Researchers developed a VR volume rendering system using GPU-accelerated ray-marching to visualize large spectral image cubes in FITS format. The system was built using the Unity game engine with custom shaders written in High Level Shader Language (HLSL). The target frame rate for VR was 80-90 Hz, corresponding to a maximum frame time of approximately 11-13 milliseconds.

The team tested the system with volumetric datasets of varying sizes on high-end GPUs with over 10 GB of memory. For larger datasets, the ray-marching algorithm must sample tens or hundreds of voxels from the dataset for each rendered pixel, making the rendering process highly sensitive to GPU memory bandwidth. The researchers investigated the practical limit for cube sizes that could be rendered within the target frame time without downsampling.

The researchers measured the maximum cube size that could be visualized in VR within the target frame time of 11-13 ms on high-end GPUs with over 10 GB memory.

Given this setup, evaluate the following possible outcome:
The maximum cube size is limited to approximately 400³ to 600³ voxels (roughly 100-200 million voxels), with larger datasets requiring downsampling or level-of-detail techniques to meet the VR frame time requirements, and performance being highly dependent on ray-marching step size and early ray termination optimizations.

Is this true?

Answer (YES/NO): NO